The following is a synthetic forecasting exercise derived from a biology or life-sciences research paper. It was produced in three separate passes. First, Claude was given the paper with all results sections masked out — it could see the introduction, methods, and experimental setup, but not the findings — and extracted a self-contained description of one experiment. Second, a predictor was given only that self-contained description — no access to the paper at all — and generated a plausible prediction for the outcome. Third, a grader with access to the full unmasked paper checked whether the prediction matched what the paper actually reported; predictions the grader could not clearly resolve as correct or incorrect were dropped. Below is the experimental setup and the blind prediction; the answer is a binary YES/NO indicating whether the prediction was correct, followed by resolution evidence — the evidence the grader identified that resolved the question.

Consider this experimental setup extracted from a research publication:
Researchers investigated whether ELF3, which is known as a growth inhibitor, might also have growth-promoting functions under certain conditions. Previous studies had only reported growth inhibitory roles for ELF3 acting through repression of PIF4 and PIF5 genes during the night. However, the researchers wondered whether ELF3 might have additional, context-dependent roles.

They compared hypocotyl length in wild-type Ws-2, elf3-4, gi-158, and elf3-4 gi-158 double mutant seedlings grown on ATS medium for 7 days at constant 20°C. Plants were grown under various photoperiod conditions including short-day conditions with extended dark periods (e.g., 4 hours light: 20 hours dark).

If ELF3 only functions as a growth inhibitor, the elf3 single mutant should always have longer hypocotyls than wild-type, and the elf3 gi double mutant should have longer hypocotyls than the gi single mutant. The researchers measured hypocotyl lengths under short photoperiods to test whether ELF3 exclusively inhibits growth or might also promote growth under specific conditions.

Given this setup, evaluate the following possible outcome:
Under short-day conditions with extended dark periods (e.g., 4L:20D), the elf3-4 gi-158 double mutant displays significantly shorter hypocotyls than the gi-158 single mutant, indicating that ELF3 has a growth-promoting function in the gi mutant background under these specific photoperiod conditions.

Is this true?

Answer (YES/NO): NO